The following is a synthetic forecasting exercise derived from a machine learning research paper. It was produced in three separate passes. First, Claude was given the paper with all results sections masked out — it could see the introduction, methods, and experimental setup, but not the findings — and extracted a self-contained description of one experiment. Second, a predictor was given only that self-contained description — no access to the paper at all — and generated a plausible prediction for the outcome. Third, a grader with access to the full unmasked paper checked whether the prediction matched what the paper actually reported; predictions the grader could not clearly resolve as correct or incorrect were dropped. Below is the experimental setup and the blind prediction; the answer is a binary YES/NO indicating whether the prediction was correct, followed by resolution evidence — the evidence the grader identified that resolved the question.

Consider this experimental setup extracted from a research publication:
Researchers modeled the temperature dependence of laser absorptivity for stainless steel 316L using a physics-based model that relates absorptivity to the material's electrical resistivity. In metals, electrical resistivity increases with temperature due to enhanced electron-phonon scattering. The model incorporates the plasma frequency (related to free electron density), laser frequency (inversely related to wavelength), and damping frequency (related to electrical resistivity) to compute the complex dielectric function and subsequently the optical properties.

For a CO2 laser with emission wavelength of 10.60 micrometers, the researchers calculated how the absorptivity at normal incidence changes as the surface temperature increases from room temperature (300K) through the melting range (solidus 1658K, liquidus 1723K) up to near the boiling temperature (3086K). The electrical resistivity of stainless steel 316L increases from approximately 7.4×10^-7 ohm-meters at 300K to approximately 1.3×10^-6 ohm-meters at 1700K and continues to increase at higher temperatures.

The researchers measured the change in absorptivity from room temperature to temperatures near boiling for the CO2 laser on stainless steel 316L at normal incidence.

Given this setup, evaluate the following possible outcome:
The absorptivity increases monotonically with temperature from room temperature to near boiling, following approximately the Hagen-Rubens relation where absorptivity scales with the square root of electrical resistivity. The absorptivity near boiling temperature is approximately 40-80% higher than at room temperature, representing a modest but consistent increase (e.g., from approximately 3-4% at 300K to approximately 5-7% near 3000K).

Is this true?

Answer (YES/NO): NO